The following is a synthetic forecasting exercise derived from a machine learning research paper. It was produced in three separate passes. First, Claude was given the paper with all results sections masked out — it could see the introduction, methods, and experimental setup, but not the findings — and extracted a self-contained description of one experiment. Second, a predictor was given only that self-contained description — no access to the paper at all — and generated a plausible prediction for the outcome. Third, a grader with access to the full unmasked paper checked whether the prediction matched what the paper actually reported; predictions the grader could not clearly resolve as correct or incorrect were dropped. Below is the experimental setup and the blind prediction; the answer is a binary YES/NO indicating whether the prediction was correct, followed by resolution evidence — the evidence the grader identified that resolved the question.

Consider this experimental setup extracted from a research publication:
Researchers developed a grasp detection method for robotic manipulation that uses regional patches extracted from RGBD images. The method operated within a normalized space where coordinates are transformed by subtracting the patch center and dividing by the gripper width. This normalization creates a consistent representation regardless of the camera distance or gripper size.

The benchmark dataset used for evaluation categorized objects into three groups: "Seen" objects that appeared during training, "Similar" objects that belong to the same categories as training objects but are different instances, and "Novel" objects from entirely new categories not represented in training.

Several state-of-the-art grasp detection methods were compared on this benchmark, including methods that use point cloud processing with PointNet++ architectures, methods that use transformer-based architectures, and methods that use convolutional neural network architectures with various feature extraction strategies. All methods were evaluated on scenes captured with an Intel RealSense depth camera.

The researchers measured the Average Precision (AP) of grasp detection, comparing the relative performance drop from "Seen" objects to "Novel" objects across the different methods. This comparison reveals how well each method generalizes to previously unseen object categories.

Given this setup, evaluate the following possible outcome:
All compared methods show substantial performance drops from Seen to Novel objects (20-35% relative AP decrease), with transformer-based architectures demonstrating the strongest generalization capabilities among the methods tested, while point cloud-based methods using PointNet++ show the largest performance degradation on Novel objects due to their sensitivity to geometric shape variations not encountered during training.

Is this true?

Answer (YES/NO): NO